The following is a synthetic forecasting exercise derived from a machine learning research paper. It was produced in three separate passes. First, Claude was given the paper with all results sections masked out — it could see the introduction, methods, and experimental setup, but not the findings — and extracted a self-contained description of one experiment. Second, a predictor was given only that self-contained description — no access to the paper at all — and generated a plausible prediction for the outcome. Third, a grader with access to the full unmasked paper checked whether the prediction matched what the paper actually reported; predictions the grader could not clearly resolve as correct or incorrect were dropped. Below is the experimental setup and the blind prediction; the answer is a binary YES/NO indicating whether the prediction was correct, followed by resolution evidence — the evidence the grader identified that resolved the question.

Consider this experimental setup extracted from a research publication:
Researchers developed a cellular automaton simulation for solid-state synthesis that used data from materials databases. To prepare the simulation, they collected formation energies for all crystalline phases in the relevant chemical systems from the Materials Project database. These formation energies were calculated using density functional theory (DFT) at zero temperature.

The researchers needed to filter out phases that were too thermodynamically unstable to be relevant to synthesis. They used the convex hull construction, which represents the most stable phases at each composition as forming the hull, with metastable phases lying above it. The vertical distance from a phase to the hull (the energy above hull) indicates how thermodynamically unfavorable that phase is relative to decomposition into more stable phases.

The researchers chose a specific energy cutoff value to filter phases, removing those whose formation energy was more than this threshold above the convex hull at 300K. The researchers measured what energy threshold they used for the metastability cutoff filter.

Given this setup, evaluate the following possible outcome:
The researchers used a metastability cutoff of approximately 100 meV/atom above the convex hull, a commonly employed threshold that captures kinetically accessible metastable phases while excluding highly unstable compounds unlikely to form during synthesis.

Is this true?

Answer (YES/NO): NO